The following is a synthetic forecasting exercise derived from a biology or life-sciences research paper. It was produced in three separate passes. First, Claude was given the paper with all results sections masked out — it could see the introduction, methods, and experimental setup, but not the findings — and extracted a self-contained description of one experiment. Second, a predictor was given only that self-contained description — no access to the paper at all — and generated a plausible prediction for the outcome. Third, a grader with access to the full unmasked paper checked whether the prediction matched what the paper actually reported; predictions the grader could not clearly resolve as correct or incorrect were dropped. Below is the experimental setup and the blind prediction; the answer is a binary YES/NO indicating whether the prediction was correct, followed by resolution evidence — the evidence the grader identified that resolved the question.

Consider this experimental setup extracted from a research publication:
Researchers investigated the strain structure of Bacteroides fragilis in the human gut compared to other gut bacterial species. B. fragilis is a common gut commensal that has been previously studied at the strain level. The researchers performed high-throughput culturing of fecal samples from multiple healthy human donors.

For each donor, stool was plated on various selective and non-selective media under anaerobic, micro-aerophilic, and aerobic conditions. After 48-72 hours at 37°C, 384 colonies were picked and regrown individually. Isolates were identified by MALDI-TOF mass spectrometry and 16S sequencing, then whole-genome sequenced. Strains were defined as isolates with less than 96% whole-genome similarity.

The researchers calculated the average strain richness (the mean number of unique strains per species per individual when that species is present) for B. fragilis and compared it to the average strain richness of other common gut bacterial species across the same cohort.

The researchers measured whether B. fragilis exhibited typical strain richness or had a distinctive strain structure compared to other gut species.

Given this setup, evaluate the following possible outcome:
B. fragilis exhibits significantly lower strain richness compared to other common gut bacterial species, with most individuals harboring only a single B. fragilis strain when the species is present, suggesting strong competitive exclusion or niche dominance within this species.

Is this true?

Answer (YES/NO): YES